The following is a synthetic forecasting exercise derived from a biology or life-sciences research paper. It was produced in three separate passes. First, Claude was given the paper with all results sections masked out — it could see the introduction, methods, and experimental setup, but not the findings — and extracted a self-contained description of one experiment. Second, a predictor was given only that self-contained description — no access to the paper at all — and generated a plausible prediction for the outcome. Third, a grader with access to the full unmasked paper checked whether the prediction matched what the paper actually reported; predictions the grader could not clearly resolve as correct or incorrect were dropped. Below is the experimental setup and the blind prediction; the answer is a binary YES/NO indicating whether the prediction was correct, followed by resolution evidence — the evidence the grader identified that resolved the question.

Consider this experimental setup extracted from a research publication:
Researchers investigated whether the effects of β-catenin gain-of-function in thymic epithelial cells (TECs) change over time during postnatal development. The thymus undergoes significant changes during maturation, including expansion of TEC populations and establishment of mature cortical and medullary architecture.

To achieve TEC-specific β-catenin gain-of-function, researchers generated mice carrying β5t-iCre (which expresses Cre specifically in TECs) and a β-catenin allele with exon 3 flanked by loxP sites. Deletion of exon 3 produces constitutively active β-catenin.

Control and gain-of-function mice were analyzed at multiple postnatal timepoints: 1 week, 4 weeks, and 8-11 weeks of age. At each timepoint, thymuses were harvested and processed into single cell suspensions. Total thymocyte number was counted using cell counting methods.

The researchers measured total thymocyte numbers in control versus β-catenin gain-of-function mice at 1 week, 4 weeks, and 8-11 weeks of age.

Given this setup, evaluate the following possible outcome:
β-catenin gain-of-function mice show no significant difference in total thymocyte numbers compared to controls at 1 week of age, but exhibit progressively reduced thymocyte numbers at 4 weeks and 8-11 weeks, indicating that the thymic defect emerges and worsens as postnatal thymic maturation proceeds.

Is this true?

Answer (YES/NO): NO